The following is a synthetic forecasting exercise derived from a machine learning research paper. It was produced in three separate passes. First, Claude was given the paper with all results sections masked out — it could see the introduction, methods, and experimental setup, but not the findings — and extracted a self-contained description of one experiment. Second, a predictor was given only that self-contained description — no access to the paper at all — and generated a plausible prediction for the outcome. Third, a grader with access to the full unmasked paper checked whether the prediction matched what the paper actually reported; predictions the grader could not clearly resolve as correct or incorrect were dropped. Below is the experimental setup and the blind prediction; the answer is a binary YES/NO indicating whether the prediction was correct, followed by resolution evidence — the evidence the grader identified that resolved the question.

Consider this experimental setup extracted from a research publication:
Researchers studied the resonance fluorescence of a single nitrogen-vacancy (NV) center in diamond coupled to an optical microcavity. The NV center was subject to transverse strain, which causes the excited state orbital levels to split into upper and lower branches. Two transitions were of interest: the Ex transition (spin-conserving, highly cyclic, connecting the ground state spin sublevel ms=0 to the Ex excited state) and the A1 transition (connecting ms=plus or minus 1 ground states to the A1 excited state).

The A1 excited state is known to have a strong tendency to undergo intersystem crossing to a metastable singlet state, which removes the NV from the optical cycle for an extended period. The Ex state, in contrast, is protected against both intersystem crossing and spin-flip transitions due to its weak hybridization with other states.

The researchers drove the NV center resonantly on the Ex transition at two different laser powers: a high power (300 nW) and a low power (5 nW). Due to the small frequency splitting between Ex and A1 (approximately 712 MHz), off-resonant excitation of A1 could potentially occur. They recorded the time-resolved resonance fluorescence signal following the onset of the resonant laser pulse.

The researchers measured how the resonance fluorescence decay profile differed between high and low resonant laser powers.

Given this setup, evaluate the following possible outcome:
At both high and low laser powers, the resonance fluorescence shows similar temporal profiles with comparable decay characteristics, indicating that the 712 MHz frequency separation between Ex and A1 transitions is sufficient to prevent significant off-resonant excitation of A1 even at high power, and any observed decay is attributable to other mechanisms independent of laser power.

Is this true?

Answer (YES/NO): NO